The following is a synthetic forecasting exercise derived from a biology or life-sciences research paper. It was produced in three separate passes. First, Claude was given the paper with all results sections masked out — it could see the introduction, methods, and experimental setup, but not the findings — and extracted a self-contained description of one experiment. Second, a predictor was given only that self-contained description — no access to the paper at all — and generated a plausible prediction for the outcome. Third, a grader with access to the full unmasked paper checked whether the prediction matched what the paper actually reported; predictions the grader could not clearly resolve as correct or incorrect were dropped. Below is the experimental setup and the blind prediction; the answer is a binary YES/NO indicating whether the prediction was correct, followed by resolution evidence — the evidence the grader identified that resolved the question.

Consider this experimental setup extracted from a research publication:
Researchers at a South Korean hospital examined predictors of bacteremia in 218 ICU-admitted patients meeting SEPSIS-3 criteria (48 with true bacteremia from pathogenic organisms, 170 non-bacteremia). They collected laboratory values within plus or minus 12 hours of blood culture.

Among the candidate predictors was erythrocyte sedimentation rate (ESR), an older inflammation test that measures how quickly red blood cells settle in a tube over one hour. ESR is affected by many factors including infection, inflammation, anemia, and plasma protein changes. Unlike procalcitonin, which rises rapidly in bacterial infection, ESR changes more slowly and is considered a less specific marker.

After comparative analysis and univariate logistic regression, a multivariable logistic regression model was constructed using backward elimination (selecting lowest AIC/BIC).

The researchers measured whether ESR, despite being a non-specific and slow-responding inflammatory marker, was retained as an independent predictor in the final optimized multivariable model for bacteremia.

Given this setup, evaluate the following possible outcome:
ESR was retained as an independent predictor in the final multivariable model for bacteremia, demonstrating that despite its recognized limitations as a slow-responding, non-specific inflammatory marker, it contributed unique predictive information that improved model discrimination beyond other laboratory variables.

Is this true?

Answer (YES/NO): YES